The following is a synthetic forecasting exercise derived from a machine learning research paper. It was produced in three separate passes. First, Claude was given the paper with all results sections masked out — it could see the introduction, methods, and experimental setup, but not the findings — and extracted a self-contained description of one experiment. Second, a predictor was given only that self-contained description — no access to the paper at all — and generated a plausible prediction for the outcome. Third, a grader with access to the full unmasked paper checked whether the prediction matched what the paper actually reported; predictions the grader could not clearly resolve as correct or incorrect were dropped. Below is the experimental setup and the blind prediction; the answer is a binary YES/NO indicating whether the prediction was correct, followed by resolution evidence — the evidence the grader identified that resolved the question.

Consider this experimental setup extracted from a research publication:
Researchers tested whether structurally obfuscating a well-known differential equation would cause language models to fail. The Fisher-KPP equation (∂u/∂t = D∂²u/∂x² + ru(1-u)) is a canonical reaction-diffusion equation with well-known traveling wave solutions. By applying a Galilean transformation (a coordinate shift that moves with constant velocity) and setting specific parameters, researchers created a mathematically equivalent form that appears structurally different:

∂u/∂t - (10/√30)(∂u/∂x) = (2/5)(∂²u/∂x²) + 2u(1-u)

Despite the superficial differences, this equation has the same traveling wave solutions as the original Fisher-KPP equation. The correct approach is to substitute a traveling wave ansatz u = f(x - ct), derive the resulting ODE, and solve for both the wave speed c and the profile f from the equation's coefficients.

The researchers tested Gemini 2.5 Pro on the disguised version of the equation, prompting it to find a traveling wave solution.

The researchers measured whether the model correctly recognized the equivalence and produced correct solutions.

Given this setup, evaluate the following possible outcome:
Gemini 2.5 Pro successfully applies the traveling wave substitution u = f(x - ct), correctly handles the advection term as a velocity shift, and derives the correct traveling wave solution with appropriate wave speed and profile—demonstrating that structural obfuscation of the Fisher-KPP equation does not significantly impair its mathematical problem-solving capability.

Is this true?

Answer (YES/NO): NO